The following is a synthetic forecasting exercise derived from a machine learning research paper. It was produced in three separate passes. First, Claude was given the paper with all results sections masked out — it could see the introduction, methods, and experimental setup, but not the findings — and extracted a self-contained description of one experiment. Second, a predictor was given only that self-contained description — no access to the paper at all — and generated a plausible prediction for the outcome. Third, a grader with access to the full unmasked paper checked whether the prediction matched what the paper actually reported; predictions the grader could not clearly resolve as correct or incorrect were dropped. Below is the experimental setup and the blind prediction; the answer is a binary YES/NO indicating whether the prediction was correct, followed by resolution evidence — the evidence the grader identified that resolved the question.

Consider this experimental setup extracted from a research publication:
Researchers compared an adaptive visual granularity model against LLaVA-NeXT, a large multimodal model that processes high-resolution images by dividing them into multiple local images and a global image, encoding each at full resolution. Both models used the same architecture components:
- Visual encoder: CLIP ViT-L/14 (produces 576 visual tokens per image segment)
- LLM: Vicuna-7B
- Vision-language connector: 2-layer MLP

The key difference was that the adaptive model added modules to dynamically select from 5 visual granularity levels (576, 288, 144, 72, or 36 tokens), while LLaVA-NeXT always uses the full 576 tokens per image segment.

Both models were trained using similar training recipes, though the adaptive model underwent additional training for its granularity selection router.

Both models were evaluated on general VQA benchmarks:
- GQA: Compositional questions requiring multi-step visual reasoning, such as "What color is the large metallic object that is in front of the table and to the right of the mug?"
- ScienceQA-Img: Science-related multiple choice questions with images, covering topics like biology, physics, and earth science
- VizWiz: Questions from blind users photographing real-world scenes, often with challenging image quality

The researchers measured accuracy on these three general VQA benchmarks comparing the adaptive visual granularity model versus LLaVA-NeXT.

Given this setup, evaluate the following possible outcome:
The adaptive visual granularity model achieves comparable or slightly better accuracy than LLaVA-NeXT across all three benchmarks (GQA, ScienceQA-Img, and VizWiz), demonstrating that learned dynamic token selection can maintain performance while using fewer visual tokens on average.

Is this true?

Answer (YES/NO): NO